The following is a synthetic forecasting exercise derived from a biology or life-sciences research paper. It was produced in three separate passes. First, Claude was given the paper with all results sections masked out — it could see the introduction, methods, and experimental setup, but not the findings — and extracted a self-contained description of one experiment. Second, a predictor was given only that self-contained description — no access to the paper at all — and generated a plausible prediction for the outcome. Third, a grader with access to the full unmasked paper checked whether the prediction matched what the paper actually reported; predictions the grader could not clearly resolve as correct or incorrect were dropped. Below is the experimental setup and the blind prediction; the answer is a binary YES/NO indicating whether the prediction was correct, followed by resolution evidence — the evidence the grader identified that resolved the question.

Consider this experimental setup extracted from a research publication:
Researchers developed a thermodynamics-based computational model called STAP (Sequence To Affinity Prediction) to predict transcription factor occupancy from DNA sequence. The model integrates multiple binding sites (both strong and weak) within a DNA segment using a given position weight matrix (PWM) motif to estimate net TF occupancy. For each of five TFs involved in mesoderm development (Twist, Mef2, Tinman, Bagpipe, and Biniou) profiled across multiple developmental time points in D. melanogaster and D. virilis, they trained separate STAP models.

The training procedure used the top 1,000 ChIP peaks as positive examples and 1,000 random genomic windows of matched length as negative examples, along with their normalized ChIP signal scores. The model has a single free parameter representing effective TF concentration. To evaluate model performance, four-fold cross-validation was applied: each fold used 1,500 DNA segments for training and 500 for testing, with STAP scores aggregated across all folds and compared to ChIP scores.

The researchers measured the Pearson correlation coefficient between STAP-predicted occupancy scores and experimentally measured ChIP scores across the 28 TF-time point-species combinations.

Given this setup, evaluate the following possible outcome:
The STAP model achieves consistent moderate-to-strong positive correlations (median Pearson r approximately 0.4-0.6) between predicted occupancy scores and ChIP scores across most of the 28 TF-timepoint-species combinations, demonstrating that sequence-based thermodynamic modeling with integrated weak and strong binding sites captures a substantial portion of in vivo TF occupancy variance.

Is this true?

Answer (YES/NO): YES